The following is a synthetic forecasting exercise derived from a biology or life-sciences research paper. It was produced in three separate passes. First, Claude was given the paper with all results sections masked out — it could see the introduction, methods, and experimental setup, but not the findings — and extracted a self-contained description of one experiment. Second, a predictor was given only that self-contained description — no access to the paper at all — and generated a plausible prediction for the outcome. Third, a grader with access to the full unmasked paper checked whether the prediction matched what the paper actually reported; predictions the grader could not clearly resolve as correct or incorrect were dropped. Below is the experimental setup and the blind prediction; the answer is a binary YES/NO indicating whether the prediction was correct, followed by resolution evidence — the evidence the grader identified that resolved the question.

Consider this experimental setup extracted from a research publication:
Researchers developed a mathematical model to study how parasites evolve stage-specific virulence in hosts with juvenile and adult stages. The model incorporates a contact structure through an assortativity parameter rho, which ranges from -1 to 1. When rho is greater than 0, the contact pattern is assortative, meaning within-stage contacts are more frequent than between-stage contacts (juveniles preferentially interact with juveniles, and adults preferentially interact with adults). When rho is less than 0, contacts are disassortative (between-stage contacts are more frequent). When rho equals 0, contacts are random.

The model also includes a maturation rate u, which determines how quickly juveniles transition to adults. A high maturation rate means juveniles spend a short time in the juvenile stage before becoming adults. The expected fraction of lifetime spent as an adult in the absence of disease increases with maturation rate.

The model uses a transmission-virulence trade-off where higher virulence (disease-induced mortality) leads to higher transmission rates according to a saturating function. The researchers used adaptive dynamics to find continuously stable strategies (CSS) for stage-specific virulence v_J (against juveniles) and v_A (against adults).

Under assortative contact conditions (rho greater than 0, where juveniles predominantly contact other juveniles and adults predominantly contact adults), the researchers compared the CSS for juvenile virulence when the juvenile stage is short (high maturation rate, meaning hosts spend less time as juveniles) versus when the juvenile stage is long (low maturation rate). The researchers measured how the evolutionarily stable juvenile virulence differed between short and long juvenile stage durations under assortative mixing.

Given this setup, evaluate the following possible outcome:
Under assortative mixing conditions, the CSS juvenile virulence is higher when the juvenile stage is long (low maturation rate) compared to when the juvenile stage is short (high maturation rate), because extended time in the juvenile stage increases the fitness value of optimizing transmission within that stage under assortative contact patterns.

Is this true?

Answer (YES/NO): YES